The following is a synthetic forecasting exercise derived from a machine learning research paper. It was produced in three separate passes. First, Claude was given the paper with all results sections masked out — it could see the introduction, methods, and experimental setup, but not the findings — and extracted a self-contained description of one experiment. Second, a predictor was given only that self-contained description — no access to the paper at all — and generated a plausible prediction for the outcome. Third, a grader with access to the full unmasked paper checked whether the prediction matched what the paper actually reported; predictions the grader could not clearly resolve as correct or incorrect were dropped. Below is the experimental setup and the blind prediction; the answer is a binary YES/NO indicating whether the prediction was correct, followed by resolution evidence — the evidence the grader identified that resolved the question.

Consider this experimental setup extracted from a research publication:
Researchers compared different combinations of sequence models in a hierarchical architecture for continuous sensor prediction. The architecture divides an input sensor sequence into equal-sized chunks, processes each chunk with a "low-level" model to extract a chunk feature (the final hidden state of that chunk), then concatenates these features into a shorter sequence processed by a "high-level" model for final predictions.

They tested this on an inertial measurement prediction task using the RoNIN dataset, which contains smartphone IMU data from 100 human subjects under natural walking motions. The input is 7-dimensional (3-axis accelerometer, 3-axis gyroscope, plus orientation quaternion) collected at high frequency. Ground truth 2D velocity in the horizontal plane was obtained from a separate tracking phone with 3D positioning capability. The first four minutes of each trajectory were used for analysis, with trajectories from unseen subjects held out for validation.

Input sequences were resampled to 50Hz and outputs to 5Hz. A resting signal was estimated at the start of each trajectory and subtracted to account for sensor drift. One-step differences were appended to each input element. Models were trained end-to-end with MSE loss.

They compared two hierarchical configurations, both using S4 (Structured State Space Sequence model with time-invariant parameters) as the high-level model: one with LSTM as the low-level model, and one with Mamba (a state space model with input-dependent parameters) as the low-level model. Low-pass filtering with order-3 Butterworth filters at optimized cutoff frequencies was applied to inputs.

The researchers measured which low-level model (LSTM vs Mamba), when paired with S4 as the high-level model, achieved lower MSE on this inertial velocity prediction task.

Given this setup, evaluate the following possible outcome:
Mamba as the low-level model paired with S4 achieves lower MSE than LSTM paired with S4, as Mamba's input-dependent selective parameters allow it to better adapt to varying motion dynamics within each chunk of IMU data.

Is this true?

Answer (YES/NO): NO